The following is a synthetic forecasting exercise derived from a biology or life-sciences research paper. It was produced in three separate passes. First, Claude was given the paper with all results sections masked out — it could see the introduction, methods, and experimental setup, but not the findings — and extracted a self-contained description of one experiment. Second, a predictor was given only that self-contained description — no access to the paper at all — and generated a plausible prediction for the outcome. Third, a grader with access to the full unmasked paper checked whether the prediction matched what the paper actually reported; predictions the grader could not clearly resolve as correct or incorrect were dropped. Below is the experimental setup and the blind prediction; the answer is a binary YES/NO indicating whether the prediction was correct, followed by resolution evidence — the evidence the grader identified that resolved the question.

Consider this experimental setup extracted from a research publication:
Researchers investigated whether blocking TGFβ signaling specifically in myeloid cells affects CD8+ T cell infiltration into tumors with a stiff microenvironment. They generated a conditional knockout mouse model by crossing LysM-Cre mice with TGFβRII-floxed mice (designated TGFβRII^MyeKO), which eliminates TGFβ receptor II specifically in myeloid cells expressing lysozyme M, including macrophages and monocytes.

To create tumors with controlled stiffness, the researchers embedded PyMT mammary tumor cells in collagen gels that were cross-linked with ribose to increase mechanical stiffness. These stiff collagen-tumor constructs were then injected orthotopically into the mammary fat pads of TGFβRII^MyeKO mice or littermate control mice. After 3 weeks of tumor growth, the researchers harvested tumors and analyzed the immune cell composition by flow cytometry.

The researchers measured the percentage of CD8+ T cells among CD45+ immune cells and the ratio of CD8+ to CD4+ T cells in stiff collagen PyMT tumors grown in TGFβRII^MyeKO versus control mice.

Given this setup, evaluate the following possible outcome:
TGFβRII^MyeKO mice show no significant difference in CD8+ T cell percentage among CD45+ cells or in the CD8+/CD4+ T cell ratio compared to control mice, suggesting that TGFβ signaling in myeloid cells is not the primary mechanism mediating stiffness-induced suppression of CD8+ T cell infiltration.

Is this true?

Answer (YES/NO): NO